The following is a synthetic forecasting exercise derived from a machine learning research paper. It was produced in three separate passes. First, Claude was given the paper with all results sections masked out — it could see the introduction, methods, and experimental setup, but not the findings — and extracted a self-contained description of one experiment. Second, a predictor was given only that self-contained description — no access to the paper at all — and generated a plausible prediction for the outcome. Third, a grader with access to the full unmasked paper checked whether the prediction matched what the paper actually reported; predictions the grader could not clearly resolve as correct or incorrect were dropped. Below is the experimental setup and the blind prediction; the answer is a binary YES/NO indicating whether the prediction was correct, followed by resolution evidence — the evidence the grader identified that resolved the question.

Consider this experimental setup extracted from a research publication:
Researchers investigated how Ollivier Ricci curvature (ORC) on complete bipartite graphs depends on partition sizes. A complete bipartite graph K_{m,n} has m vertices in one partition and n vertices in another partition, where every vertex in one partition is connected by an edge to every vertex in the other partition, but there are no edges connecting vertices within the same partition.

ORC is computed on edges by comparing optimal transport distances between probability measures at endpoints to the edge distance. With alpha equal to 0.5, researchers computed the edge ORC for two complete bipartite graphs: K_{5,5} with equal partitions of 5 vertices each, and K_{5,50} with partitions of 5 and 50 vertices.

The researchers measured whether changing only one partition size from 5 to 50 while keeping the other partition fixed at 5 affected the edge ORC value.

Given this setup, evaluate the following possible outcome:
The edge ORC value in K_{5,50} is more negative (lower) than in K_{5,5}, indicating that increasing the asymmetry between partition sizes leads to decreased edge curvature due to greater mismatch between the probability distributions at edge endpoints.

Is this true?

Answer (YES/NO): NO